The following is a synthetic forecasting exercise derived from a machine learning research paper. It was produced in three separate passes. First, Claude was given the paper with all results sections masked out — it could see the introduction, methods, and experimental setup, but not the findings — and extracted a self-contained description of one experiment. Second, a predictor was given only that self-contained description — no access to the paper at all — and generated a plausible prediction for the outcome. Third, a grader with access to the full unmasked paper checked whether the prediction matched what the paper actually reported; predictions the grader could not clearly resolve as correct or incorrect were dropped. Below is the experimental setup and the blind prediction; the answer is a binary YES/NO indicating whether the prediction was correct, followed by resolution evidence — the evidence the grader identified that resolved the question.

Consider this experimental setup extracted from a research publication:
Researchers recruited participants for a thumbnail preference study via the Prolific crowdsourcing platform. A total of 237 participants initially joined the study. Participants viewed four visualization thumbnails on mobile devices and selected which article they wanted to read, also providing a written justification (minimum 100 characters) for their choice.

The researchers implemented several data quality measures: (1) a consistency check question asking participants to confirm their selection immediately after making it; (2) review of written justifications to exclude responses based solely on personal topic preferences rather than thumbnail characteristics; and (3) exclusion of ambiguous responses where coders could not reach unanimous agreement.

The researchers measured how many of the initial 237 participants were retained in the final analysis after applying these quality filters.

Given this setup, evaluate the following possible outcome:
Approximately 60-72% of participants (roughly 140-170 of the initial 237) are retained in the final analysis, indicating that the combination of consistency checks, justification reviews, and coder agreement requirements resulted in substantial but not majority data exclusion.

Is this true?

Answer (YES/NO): YES